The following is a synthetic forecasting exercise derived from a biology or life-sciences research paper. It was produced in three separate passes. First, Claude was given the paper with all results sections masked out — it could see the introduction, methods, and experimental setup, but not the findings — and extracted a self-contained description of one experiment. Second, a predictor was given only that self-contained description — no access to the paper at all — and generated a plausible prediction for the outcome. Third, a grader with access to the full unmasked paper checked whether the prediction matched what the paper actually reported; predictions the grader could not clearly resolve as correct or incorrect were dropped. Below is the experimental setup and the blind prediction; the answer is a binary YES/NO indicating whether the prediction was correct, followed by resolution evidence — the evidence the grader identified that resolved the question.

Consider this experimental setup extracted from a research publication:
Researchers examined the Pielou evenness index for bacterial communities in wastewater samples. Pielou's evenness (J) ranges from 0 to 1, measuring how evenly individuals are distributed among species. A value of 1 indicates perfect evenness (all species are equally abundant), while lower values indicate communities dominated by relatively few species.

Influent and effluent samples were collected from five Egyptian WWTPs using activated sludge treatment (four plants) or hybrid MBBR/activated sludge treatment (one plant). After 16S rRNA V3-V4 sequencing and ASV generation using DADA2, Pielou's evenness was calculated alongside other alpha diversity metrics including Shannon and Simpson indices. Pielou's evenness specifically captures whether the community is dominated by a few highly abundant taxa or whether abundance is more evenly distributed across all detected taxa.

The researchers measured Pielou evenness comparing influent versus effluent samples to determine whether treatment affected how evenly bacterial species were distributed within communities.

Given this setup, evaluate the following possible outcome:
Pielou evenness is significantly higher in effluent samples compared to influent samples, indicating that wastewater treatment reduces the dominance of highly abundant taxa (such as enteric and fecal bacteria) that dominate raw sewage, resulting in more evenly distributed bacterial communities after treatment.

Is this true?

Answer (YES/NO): YES